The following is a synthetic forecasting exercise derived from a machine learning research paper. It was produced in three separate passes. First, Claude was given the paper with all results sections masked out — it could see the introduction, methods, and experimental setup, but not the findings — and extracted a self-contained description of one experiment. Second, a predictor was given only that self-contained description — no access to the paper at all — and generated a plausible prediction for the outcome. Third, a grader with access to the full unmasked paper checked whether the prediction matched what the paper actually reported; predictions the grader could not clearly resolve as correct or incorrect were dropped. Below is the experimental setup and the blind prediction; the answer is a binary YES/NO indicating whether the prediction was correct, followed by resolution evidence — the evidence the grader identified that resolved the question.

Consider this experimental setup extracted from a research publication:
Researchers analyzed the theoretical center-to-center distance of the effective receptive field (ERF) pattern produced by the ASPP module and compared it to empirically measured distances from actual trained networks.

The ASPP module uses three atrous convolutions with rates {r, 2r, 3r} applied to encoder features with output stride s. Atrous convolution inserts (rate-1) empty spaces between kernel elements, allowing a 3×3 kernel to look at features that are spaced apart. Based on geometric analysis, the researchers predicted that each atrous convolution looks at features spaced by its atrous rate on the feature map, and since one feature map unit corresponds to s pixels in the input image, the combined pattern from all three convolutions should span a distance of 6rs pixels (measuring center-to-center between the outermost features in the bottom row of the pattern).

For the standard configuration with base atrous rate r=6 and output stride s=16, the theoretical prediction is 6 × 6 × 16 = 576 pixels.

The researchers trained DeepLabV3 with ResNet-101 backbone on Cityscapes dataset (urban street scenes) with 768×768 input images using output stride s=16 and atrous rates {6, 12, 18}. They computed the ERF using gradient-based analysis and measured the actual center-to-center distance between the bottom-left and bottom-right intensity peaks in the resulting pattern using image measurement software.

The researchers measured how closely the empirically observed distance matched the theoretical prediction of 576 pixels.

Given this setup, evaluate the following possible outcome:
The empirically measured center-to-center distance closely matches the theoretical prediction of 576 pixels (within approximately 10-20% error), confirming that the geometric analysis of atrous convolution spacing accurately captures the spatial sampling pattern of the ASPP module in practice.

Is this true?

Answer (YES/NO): YES